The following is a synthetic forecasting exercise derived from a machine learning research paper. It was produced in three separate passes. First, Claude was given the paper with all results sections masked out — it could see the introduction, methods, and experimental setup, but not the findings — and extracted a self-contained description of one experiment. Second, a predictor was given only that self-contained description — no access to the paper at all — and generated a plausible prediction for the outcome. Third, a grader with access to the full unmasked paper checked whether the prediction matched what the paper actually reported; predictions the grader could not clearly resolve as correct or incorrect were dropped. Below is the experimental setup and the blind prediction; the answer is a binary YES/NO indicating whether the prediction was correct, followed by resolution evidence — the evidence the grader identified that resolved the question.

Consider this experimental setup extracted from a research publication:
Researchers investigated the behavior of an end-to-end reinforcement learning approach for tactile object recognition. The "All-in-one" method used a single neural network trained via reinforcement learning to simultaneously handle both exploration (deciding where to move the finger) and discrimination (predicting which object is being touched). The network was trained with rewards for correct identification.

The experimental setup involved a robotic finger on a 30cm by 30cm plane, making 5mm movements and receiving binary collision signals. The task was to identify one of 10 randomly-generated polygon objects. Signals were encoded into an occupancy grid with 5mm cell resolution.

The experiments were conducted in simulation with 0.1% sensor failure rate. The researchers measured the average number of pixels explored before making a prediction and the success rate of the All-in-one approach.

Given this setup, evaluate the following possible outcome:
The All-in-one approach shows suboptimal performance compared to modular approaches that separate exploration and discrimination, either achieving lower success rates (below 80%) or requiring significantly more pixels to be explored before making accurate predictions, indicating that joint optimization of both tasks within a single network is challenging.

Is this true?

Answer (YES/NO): YES